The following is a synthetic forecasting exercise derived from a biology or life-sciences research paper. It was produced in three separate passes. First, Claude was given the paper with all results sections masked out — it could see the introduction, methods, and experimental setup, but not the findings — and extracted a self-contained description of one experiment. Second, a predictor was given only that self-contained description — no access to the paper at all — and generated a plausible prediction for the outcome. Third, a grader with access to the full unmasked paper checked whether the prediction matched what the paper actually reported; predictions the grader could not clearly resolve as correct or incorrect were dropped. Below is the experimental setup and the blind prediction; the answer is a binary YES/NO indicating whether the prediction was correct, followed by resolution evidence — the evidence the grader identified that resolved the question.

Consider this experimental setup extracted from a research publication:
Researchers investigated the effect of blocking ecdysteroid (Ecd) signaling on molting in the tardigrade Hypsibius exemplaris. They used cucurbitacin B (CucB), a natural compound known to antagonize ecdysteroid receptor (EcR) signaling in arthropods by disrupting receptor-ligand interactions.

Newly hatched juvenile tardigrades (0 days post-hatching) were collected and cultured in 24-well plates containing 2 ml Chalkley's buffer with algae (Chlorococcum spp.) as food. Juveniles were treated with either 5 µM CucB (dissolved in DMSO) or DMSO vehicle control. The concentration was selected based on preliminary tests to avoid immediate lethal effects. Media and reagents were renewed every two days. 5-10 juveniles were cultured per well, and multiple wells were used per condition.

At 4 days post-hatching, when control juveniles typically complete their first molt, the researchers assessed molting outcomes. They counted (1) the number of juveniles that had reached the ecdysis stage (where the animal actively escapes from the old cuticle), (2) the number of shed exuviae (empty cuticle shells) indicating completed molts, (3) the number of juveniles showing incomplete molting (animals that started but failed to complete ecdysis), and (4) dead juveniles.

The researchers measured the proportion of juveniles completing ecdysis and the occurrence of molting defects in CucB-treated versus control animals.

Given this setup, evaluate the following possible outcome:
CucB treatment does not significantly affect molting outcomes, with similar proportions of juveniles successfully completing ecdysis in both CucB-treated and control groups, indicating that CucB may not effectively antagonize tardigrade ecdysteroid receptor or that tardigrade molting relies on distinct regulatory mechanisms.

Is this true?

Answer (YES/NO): NO